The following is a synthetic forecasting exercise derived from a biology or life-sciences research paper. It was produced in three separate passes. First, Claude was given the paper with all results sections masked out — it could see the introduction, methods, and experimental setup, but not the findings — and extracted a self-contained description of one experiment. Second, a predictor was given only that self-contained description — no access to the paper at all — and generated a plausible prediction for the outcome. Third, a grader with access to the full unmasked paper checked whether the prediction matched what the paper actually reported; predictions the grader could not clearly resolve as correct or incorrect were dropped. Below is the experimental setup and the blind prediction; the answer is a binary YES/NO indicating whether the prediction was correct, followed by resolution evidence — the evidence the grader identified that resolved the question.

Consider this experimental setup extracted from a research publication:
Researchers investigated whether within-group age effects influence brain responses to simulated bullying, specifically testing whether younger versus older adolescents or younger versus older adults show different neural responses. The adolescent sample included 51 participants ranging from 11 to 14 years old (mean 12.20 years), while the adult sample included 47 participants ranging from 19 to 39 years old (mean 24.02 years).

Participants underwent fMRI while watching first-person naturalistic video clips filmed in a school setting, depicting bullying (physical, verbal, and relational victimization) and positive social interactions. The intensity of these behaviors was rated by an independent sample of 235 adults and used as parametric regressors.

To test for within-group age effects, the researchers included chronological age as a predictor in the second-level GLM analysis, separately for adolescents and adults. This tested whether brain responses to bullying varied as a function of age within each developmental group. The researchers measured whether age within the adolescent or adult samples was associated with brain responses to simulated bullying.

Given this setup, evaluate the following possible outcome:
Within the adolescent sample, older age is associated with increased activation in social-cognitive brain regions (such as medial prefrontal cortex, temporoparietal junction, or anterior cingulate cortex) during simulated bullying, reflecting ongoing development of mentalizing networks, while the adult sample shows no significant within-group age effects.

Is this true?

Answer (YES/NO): NO